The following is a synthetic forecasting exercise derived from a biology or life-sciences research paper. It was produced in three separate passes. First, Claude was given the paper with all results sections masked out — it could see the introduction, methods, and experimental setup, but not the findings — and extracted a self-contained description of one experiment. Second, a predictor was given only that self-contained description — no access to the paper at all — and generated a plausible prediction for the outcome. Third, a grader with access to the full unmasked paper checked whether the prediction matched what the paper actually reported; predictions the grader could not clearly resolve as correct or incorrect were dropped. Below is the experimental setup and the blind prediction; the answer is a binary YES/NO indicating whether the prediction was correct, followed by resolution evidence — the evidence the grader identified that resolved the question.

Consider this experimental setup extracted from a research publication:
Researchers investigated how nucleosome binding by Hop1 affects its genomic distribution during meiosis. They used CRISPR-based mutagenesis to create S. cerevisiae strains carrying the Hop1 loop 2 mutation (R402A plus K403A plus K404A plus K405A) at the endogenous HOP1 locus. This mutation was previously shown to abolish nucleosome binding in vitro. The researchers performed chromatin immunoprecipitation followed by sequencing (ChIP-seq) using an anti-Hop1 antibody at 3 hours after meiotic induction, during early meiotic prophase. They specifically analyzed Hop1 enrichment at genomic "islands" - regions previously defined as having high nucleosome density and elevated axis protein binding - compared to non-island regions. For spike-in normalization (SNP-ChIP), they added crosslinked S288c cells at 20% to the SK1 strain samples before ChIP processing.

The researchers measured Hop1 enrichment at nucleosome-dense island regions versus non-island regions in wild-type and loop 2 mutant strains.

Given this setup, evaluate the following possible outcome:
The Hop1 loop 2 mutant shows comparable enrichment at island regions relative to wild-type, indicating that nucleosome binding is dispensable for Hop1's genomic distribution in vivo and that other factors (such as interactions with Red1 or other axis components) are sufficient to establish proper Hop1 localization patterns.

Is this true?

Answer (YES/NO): NO